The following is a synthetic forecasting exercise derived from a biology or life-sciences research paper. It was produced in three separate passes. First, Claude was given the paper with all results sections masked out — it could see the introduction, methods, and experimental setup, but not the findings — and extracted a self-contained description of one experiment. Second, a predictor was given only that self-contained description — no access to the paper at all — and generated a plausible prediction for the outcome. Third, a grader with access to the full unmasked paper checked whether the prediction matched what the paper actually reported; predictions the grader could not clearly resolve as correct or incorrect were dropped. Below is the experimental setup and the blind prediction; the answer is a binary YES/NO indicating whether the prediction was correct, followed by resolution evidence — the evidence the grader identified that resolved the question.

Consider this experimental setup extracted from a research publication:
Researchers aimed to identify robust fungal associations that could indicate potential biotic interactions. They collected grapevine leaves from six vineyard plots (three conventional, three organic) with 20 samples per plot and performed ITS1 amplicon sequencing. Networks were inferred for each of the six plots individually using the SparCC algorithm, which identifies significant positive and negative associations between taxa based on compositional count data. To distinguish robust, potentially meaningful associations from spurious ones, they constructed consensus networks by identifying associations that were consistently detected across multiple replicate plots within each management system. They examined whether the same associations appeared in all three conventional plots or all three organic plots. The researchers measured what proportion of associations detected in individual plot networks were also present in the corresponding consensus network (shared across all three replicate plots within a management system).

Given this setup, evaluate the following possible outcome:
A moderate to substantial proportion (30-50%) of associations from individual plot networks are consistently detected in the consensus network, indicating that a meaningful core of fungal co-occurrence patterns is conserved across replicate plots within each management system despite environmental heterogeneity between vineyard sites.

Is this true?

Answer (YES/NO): NO